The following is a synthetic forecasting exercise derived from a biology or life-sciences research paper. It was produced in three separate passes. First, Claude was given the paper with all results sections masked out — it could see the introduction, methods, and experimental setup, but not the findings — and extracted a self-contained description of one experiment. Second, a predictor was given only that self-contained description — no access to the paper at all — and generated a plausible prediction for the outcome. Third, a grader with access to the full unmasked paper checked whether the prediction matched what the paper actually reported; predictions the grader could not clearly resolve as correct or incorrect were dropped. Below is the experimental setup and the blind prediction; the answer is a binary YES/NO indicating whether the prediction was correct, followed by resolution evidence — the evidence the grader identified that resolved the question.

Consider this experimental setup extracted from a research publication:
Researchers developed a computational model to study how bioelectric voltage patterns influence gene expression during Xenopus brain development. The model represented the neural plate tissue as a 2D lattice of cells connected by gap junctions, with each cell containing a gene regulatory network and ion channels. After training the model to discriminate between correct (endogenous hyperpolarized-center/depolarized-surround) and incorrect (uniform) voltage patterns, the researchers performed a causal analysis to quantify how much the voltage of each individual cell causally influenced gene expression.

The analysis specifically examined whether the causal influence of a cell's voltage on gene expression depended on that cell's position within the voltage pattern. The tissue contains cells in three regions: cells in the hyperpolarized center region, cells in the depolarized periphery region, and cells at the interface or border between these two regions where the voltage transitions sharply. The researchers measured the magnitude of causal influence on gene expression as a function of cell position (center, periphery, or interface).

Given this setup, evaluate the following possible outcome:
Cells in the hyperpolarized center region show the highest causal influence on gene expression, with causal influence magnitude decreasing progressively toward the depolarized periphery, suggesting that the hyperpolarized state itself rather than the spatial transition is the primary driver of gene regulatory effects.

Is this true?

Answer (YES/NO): NO